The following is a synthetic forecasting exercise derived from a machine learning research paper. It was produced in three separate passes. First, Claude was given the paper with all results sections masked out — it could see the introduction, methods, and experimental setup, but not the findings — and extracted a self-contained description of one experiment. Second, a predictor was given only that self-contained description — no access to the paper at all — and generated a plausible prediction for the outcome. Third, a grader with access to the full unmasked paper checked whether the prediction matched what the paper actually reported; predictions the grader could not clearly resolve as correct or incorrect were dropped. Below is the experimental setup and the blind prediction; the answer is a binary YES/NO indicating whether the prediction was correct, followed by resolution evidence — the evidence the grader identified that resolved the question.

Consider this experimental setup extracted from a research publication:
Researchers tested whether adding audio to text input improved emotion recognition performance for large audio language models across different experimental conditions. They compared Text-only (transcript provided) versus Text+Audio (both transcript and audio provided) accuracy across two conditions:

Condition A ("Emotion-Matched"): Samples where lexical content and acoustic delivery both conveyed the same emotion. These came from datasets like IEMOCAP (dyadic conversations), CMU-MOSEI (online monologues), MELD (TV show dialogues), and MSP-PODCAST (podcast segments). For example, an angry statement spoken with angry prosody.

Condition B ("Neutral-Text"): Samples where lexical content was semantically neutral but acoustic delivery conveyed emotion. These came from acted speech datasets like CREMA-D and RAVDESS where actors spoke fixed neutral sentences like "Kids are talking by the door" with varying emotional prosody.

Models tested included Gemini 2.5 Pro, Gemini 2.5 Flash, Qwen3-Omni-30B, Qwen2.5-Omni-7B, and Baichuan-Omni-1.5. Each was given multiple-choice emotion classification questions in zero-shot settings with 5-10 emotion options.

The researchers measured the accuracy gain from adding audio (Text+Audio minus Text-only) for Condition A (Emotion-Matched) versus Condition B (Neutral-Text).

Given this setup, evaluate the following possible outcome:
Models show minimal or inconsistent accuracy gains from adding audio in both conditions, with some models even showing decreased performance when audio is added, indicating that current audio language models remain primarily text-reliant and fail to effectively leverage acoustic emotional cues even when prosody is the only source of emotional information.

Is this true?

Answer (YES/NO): YES